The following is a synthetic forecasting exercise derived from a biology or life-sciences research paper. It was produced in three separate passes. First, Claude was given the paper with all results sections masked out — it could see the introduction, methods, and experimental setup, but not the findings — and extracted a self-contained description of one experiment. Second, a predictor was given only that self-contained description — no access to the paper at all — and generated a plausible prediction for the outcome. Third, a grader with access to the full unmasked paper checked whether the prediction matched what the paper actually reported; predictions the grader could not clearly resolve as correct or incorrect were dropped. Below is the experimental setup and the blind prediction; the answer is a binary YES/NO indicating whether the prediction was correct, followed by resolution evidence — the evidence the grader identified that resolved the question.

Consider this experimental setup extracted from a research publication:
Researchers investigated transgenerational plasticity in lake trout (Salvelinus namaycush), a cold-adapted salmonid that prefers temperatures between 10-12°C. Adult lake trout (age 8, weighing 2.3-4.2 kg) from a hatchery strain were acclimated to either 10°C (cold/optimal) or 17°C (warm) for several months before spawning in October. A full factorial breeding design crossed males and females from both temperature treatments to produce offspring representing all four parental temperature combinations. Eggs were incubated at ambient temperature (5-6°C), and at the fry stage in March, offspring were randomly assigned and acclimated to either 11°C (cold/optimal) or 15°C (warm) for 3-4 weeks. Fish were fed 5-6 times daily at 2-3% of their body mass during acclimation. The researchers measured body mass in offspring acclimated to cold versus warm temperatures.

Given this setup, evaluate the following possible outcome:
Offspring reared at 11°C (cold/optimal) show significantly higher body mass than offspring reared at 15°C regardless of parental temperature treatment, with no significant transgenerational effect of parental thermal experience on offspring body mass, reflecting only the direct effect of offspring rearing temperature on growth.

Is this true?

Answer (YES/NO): NO